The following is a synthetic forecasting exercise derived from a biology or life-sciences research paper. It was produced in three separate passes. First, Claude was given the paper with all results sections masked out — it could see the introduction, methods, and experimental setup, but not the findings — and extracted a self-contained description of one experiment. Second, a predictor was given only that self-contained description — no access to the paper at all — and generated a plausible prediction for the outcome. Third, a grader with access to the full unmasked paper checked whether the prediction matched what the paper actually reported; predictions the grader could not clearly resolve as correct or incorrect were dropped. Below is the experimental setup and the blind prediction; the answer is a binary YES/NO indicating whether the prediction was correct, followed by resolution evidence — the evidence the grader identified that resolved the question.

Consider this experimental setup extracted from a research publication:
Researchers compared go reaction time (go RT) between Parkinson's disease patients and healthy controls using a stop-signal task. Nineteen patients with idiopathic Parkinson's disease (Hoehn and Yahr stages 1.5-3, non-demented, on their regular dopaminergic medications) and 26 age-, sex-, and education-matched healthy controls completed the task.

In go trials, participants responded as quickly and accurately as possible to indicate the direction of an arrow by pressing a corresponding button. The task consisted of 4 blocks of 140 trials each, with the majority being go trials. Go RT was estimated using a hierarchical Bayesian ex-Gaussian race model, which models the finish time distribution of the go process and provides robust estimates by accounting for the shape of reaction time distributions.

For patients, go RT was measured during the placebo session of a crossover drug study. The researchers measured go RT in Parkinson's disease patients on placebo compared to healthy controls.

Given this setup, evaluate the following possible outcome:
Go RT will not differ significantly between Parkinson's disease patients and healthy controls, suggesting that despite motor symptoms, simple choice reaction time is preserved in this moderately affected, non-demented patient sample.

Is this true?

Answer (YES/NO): YES